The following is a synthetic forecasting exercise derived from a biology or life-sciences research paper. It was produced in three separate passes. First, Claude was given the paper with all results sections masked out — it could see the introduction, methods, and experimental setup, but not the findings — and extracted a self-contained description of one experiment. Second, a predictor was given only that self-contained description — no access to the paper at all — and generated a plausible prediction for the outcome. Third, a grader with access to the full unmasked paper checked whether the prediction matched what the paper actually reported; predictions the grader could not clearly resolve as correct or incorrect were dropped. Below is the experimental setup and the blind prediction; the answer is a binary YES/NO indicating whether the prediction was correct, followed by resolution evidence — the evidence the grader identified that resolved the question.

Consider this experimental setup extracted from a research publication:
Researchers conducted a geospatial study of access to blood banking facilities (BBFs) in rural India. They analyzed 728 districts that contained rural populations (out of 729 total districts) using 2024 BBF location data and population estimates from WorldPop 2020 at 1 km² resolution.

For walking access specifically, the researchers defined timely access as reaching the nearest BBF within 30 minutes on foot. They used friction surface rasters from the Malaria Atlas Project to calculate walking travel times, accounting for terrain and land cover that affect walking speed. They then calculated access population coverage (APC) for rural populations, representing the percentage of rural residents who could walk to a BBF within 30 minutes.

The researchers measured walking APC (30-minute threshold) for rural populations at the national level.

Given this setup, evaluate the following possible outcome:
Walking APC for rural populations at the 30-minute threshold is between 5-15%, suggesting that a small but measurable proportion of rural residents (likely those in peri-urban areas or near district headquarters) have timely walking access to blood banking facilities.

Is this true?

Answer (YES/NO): NO